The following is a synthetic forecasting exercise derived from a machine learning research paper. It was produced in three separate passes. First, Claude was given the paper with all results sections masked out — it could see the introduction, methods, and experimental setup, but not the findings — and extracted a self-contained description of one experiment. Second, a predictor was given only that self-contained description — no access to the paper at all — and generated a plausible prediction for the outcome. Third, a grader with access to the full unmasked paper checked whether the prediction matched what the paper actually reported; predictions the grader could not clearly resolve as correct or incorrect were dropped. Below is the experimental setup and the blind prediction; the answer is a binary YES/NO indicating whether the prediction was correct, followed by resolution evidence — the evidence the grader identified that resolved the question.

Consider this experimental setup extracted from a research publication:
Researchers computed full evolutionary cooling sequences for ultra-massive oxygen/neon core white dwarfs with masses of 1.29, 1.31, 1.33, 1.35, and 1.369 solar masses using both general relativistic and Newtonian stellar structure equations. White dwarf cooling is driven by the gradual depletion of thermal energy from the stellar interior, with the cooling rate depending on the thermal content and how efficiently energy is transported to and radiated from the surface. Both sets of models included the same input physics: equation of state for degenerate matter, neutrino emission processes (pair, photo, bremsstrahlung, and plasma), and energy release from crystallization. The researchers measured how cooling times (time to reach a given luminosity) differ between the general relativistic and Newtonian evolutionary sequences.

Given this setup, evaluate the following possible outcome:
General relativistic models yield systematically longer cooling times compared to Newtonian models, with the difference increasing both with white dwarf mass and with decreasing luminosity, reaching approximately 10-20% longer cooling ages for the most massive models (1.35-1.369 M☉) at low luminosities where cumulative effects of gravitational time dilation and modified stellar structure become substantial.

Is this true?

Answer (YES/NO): NO